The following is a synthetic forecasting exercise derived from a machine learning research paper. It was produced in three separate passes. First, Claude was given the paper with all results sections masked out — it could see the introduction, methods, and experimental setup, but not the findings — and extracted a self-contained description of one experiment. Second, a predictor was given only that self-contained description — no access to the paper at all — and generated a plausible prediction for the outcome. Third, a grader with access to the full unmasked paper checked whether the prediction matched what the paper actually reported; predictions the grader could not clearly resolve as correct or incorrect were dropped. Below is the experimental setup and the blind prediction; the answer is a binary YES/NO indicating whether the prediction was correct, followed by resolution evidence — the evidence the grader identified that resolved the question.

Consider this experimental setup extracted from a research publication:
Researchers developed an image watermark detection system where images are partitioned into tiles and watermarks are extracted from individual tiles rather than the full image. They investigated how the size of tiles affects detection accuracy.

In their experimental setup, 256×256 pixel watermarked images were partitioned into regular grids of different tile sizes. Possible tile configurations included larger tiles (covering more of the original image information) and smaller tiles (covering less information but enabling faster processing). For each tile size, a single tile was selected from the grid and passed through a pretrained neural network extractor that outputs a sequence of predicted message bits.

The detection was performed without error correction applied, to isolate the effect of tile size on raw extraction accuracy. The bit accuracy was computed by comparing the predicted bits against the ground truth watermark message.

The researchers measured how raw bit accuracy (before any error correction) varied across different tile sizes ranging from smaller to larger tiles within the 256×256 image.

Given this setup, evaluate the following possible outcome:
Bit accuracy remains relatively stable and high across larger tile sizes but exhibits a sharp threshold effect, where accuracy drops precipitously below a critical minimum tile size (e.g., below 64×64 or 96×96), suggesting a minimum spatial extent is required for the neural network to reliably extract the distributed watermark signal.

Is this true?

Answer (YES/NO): NO